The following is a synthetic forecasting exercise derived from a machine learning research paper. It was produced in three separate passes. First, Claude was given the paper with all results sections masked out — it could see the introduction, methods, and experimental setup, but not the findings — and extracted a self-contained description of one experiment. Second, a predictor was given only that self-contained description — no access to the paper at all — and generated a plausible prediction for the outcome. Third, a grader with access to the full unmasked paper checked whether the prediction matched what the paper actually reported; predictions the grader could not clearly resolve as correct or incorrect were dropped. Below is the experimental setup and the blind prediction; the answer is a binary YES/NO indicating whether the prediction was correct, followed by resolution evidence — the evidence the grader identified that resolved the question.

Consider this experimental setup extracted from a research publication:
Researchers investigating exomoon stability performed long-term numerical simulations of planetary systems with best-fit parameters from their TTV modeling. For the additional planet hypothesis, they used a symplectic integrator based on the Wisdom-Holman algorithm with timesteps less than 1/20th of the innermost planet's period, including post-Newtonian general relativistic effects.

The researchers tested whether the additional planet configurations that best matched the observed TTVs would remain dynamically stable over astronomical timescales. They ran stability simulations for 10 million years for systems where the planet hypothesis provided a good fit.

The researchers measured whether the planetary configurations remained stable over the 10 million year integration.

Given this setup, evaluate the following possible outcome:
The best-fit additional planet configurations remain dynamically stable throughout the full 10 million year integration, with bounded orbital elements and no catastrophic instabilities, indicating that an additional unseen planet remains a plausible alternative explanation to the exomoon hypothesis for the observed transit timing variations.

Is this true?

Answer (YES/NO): YES